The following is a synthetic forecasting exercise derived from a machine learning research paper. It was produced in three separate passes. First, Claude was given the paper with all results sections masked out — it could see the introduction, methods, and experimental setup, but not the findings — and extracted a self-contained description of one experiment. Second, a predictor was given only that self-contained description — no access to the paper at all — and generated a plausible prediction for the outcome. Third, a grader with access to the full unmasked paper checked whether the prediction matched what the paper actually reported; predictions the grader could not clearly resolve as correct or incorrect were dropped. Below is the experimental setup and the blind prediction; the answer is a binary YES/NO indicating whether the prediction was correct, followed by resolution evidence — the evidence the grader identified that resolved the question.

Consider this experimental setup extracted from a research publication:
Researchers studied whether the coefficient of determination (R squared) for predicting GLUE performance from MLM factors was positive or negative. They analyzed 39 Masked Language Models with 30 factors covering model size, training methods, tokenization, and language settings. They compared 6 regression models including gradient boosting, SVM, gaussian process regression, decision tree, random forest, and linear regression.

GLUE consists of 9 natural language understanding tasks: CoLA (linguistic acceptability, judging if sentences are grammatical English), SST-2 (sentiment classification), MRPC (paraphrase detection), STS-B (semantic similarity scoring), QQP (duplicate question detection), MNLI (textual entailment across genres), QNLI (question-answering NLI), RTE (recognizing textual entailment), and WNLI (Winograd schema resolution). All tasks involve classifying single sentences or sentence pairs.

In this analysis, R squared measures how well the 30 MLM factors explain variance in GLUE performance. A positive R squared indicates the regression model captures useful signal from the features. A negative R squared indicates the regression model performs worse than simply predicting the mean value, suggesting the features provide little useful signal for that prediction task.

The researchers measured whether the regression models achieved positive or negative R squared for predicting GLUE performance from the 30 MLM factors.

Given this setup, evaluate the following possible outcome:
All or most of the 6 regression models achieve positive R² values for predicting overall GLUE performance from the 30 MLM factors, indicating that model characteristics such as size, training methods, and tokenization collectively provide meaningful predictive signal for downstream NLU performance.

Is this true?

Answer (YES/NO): NO